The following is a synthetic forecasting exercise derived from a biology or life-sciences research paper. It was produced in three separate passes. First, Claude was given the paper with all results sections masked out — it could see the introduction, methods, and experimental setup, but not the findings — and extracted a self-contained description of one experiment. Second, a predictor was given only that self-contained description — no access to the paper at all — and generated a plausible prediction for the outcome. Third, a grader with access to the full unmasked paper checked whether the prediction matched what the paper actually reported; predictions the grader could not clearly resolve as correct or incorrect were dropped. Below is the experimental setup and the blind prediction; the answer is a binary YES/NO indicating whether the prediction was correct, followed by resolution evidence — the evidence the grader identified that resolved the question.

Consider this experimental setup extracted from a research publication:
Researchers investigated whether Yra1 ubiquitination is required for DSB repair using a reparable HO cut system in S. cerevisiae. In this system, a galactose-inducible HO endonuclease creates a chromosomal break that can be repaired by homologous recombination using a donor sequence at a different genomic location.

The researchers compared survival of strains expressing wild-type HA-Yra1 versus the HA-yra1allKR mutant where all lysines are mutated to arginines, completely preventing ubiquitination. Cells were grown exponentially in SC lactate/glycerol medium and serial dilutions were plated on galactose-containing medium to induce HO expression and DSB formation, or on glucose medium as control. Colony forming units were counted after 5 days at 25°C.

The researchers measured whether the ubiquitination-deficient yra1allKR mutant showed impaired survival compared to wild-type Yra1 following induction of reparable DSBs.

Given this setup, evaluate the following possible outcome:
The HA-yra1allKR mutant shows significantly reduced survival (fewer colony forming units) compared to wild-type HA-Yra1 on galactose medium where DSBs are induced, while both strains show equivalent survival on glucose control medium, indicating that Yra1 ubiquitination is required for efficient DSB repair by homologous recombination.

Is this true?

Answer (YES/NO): NO